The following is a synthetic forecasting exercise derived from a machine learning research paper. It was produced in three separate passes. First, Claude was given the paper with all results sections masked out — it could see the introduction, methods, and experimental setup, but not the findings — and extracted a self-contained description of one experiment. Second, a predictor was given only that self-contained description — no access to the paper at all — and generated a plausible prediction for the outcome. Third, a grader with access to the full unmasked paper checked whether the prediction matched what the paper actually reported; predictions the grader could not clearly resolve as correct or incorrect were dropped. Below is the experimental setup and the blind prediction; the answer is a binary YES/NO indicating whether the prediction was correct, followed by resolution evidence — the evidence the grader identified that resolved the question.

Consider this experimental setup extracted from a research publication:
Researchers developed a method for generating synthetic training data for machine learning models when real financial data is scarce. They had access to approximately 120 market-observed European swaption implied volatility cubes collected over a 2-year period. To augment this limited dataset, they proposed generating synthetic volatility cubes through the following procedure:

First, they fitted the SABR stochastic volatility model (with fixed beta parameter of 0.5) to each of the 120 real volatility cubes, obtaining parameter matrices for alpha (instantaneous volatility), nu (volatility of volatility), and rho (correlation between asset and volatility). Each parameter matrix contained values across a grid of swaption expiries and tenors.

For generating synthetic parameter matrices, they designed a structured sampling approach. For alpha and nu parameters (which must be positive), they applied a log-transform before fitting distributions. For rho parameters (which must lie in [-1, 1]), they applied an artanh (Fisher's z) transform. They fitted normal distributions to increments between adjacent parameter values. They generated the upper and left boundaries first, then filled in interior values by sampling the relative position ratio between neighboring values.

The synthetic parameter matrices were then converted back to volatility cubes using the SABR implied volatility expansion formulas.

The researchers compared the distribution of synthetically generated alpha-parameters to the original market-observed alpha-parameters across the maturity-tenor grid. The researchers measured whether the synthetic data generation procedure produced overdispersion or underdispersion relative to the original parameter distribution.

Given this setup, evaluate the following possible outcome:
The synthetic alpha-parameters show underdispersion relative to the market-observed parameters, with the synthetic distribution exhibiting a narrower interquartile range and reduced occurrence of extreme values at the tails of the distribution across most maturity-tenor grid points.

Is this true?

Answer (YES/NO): NO